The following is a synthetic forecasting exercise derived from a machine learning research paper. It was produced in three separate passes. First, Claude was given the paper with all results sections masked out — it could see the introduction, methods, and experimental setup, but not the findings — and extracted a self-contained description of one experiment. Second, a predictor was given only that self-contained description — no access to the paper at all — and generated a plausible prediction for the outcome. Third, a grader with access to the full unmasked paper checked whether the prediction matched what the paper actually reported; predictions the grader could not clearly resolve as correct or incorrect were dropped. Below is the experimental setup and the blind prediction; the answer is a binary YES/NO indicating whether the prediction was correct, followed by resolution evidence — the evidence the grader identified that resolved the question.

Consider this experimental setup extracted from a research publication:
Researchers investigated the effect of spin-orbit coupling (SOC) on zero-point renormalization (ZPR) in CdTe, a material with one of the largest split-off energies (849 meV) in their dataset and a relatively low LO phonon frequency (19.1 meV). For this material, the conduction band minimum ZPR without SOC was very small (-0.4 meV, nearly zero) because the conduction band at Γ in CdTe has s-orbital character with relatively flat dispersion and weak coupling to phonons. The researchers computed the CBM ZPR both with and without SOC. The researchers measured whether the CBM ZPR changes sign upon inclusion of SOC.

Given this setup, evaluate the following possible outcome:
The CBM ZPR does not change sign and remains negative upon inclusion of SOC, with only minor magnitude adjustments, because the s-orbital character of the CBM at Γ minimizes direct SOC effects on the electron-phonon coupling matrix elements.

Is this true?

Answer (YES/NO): NO